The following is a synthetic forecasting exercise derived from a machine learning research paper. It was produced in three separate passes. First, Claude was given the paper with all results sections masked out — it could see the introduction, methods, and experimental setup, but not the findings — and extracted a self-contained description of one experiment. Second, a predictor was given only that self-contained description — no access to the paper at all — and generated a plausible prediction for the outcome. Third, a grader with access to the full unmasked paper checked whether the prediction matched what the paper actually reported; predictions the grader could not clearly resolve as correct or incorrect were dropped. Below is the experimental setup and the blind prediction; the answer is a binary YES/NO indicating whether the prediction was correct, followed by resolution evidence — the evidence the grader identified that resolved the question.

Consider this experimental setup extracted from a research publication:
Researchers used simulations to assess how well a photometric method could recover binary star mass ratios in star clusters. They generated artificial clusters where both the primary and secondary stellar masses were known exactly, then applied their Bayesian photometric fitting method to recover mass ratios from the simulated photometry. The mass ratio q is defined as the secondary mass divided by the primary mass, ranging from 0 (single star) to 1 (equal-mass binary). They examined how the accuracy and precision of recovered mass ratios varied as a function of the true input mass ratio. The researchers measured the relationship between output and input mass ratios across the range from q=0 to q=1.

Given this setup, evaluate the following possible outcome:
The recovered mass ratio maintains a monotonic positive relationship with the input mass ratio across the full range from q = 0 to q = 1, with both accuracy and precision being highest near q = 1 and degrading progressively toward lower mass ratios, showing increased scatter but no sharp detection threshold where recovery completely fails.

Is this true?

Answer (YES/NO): NO